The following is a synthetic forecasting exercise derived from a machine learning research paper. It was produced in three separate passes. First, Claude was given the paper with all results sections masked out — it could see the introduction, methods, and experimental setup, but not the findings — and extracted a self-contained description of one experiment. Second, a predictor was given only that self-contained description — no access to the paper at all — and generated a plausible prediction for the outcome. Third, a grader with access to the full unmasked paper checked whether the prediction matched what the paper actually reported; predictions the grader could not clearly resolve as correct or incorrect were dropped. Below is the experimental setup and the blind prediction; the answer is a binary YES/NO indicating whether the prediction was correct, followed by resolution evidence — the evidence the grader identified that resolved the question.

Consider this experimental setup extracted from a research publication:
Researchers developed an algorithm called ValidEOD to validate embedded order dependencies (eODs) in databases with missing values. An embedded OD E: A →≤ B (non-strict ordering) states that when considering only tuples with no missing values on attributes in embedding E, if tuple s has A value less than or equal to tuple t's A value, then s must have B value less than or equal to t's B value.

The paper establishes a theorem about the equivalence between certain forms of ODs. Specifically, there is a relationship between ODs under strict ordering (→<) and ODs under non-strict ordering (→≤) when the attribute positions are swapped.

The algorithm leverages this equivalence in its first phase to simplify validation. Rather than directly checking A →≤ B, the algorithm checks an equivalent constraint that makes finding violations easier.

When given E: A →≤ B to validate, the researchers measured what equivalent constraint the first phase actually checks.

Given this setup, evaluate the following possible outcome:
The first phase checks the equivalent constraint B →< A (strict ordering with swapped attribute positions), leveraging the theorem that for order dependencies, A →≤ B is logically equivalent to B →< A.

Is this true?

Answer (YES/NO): YES